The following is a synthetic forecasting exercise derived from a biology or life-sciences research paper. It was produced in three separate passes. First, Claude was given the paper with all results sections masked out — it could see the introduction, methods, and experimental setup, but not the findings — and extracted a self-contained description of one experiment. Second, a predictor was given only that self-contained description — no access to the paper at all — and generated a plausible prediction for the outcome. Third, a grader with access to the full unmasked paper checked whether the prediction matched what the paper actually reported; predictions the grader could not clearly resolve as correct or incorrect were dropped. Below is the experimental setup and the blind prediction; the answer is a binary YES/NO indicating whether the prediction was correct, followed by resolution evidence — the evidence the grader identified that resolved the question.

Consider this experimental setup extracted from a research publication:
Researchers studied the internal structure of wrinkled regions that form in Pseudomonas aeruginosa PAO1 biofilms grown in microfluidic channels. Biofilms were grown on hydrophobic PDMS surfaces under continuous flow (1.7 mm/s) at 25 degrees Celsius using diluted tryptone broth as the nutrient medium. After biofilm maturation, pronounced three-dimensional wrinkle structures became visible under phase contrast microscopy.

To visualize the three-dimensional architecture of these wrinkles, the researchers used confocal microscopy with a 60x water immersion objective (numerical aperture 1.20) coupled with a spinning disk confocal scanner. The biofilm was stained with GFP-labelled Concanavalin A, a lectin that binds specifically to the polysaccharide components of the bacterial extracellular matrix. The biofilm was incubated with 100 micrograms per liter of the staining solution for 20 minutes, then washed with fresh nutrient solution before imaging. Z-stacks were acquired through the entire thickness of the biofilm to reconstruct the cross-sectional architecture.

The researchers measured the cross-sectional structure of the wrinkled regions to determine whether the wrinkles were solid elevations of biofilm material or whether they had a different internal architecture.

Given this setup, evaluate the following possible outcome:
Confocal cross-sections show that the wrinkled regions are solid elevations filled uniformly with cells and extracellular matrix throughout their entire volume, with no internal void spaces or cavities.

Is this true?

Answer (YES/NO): NO